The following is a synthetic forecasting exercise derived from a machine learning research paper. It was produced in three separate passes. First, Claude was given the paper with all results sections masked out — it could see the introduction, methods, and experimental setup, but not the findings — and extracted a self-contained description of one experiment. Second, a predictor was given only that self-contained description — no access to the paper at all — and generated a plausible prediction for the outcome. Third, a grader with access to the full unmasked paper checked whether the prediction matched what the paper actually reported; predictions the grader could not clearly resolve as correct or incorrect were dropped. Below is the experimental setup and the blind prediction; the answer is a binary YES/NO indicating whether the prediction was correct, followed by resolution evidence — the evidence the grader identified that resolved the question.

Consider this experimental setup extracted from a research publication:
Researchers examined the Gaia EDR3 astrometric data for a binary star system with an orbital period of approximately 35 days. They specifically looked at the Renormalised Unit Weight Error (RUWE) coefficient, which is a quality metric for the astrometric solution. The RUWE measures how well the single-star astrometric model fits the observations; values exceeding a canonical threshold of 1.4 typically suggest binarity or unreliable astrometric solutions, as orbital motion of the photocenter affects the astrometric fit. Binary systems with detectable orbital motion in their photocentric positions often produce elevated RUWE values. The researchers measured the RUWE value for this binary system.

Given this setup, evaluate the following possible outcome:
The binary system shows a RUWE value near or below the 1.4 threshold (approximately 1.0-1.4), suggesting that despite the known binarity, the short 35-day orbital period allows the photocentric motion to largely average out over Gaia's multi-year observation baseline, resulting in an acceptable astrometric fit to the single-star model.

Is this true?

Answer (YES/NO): YES